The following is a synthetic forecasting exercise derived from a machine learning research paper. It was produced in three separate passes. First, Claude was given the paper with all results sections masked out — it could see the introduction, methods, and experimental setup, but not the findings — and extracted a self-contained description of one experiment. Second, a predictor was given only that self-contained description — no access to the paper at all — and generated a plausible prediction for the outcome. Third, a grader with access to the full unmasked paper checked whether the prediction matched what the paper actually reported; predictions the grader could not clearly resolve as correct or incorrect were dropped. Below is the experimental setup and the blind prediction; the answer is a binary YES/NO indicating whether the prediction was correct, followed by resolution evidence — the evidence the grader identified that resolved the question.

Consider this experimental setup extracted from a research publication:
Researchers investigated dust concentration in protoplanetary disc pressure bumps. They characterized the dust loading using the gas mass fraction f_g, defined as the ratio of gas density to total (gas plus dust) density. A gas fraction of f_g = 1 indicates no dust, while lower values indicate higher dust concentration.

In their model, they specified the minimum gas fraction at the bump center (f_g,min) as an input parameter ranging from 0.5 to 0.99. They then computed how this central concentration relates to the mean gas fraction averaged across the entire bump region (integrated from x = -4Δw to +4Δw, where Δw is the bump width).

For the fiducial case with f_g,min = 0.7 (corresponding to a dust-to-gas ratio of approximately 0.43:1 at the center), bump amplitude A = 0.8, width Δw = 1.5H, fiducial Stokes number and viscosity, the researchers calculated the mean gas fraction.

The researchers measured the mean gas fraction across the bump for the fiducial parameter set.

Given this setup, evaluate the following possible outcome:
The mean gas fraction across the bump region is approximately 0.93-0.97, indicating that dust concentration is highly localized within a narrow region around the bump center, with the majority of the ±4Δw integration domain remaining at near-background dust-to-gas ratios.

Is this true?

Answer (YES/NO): NO